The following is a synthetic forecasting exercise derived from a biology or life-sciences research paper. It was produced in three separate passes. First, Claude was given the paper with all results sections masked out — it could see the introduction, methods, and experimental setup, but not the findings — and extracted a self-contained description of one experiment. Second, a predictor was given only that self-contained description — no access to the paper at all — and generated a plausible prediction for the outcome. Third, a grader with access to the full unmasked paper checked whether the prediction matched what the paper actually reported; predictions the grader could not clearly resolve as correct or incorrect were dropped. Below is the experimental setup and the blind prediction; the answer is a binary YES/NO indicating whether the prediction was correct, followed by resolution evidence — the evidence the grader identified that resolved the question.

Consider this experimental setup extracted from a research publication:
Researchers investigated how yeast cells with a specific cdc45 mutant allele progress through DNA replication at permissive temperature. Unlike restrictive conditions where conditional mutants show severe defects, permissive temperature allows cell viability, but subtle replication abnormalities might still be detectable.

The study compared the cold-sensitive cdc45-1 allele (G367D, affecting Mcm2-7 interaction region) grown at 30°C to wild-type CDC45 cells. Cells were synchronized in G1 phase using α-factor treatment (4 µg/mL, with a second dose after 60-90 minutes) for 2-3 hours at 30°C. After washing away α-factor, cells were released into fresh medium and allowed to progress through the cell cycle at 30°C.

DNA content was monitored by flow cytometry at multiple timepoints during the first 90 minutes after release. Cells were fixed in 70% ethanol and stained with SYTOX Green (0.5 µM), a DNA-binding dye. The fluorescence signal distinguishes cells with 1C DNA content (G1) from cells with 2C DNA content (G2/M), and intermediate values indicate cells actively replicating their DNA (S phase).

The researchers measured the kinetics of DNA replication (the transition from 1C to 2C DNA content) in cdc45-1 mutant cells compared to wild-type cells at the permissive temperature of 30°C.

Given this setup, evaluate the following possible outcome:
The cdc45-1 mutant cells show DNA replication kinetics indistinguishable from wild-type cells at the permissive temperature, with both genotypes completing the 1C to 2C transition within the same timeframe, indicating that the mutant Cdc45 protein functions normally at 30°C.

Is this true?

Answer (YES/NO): NO